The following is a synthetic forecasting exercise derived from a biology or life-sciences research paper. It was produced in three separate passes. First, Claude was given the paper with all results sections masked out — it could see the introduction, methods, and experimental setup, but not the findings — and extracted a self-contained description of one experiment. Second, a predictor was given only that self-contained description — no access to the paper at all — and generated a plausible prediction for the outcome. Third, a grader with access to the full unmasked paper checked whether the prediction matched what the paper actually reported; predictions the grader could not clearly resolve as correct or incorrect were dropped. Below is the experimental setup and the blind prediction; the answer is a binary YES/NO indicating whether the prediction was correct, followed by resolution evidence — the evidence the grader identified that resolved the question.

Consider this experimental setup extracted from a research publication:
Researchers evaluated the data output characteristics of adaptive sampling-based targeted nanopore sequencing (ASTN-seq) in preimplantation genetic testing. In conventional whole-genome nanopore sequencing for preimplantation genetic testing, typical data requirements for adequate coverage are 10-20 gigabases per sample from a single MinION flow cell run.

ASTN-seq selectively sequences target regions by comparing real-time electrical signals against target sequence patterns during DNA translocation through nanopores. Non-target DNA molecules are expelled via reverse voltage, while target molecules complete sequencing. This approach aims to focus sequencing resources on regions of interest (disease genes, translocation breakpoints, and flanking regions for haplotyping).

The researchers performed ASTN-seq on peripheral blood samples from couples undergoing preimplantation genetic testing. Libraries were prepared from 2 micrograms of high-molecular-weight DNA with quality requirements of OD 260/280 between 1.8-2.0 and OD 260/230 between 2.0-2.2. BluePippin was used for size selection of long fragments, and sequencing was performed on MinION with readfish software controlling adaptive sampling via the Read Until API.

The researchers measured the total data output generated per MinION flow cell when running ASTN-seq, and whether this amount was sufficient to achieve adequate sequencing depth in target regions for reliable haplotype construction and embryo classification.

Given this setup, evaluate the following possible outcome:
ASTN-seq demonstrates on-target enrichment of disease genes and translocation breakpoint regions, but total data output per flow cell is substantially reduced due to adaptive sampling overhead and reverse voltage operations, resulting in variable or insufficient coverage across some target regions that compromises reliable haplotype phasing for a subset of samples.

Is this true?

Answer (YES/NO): NO